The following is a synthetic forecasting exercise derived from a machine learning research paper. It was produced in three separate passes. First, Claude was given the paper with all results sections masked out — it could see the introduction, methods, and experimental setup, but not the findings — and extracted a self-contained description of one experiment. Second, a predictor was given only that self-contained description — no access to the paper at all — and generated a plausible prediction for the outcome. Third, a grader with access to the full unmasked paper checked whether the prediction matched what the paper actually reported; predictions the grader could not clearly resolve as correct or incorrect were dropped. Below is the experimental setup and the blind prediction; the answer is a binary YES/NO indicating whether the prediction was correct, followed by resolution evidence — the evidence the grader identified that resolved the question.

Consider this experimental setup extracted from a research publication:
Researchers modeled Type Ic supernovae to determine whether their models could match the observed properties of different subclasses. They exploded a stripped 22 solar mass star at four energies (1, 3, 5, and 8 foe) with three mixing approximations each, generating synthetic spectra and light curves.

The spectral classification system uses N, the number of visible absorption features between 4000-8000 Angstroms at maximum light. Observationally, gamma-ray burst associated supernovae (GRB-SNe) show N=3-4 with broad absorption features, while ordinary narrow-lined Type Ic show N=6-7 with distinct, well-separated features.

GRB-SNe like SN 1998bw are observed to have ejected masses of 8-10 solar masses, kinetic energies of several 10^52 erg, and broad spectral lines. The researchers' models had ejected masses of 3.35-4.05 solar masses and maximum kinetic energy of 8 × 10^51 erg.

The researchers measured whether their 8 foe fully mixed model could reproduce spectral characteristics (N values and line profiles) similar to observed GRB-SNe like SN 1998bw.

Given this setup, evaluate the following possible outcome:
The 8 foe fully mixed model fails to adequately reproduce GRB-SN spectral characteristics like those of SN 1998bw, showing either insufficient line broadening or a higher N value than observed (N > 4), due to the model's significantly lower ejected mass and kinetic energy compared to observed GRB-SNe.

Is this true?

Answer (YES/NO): NO